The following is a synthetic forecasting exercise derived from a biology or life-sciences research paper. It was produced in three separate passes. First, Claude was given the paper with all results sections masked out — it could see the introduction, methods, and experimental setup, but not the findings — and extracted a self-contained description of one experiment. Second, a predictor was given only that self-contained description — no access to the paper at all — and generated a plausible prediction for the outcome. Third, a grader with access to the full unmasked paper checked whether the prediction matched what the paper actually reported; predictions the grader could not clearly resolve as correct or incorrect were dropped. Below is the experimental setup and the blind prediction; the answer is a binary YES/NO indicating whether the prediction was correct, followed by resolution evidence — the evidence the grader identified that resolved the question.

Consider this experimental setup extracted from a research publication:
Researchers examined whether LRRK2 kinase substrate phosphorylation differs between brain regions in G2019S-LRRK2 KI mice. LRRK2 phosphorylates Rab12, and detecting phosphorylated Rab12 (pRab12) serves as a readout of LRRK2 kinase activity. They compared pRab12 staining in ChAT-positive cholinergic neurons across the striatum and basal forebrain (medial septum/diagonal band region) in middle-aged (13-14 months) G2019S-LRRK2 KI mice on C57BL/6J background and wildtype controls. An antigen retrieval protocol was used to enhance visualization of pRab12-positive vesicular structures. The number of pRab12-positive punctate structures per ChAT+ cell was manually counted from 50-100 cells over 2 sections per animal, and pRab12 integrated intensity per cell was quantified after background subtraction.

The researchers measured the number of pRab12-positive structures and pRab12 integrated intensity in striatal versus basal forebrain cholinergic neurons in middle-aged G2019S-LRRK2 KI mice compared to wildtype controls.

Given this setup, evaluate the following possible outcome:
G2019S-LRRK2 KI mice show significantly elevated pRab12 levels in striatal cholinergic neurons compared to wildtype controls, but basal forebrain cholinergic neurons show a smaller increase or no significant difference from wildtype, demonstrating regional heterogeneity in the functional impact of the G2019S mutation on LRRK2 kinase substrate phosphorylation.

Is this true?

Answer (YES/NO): NO